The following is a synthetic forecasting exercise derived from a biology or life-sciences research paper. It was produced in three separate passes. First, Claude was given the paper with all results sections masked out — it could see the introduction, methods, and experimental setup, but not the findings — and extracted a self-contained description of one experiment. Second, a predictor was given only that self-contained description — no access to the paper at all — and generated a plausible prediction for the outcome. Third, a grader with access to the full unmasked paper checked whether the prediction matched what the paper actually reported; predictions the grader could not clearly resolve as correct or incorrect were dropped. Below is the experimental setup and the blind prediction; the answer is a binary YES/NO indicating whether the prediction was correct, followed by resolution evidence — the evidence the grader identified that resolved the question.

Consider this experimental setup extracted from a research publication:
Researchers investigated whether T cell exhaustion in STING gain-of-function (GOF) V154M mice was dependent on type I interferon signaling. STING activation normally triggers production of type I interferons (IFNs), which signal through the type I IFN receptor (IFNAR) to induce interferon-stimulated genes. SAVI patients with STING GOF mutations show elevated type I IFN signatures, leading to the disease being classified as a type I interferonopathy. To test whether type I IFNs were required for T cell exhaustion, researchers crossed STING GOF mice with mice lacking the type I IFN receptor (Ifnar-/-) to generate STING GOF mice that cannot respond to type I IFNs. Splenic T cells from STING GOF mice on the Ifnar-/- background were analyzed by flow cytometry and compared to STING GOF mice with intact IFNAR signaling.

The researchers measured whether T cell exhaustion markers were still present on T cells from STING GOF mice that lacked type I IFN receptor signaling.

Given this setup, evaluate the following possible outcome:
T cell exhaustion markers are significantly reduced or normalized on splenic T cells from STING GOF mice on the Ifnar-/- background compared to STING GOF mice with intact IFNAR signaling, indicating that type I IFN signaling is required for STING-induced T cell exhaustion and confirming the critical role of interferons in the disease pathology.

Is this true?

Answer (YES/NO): NO